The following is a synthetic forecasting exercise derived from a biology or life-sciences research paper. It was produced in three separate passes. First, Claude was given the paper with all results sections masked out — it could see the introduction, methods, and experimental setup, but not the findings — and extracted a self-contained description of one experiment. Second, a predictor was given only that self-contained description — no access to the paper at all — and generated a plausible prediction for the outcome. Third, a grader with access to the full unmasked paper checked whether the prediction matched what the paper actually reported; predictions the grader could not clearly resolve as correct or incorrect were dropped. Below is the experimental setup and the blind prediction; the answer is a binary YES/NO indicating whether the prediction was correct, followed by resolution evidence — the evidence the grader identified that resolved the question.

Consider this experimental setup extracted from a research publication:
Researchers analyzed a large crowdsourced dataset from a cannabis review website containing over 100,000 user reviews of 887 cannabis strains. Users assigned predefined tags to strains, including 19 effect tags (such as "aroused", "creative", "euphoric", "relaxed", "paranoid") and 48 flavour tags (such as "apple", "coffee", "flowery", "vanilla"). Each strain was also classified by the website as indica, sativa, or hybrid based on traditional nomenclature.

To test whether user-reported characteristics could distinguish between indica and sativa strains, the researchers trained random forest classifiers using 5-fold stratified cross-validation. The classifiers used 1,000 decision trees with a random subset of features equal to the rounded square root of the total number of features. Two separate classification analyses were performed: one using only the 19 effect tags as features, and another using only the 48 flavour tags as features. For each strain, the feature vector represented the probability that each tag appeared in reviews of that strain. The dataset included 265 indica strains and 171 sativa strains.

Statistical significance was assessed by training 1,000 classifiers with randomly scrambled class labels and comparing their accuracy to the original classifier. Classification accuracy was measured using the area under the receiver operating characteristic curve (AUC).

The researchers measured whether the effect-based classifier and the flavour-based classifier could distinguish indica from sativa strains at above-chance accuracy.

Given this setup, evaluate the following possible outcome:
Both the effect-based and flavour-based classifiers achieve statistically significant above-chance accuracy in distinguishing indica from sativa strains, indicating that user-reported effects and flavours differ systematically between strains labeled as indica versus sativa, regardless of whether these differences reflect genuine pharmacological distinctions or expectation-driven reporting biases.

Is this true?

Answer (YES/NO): YES